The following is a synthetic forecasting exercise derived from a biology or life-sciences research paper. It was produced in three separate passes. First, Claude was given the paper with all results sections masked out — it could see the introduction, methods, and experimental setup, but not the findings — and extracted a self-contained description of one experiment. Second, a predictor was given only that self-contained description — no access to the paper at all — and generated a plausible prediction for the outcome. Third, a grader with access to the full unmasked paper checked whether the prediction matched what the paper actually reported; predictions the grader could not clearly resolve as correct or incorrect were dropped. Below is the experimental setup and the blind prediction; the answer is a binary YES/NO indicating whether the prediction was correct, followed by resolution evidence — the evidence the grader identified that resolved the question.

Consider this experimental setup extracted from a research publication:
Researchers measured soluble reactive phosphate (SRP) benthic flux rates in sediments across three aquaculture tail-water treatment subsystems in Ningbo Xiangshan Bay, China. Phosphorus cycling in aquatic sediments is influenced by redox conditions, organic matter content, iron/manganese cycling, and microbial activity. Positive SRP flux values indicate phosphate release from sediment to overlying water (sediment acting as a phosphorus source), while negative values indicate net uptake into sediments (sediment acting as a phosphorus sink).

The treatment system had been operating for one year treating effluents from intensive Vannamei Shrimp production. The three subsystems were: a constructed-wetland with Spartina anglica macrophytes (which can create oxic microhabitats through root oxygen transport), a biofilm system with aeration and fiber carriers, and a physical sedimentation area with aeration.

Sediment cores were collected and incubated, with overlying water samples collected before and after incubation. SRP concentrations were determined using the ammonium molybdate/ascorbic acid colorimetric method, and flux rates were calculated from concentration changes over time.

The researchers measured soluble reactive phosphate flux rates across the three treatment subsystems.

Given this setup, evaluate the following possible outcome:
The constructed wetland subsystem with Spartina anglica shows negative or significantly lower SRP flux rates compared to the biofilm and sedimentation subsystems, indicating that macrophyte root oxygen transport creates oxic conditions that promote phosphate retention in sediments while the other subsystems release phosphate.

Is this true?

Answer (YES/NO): NO